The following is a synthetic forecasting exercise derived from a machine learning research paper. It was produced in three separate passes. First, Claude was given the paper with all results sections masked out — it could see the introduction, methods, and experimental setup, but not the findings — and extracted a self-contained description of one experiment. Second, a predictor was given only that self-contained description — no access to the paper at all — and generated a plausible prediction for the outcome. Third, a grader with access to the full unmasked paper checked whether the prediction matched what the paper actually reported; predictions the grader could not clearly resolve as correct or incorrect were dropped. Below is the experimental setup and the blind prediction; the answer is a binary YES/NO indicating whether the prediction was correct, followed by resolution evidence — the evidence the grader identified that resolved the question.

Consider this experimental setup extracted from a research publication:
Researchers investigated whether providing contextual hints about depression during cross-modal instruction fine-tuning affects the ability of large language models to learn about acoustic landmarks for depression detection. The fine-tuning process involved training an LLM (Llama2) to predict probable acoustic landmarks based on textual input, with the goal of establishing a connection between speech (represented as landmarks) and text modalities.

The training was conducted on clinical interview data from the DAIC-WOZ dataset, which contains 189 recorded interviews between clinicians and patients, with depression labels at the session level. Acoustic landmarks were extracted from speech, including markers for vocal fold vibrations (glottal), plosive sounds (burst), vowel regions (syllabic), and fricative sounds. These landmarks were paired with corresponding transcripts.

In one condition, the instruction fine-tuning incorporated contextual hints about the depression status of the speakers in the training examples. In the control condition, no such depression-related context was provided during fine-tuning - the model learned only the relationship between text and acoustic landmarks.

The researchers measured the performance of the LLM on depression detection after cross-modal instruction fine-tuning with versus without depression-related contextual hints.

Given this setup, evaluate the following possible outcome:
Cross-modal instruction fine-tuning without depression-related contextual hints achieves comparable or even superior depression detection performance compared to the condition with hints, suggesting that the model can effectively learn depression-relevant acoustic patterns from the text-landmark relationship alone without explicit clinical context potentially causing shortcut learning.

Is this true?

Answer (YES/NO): NO